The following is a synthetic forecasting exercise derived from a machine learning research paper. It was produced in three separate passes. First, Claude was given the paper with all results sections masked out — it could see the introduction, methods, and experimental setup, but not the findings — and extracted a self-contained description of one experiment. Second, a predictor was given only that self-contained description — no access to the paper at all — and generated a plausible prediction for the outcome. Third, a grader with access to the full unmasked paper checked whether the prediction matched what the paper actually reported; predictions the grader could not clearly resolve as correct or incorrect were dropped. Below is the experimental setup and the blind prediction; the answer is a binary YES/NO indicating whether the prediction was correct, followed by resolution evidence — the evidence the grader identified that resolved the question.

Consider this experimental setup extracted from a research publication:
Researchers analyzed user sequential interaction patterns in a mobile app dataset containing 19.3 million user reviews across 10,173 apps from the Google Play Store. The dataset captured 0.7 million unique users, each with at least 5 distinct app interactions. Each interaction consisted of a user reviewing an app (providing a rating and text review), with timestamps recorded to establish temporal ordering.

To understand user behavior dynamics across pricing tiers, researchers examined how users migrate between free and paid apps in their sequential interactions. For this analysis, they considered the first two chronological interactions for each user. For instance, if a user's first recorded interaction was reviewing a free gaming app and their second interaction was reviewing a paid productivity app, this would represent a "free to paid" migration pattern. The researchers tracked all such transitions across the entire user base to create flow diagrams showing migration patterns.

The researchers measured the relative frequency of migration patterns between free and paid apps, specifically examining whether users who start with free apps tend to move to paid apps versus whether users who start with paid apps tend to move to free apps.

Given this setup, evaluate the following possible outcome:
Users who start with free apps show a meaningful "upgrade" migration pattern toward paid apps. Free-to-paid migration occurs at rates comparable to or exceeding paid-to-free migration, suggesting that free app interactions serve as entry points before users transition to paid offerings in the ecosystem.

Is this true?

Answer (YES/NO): NO